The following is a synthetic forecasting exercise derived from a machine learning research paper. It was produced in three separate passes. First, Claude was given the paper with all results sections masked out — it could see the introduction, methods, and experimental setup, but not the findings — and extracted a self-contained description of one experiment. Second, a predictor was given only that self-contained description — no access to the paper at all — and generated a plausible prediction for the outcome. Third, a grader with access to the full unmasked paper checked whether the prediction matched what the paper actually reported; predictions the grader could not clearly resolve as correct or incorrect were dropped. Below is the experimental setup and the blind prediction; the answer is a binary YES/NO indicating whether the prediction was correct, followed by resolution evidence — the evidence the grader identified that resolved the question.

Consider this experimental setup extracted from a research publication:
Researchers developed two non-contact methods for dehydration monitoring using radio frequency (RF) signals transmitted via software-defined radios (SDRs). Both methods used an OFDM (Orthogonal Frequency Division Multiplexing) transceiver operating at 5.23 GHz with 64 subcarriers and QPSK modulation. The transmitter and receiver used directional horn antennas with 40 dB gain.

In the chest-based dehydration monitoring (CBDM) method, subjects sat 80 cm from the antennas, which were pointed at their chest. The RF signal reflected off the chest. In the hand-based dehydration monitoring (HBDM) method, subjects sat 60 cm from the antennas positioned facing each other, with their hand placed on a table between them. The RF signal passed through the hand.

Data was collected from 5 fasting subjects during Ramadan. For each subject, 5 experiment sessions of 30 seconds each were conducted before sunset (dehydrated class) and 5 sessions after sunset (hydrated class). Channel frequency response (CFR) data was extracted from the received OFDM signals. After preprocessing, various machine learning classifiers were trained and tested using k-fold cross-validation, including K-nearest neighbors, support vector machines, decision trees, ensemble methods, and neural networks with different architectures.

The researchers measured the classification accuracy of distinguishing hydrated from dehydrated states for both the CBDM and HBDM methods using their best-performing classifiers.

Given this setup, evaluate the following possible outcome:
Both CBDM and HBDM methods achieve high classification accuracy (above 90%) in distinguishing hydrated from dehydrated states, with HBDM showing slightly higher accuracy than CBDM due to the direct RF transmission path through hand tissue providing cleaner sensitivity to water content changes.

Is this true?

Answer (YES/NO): YES